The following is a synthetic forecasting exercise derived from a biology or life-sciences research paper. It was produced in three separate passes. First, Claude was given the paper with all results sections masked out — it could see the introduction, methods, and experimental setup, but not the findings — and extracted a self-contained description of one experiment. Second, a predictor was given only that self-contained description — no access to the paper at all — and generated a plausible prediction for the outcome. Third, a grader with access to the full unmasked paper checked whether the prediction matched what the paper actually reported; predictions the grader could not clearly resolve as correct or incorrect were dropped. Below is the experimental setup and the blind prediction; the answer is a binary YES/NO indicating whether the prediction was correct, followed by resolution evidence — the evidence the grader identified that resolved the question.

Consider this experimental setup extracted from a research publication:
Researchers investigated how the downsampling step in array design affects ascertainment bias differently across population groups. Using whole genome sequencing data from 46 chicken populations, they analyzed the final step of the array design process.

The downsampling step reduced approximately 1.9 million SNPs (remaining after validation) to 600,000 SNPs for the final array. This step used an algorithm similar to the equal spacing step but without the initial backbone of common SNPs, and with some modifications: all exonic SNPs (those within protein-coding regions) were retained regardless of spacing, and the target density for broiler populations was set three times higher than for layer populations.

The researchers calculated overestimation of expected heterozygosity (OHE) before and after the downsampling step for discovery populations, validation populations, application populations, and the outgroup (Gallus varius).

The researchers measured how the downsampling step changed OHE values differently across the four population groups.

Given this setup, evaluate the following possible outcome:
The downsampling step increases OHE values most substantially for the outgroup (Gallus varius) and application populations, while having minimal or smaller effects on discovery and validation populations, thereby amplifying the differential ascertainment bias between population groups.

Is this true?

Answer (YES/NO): NO